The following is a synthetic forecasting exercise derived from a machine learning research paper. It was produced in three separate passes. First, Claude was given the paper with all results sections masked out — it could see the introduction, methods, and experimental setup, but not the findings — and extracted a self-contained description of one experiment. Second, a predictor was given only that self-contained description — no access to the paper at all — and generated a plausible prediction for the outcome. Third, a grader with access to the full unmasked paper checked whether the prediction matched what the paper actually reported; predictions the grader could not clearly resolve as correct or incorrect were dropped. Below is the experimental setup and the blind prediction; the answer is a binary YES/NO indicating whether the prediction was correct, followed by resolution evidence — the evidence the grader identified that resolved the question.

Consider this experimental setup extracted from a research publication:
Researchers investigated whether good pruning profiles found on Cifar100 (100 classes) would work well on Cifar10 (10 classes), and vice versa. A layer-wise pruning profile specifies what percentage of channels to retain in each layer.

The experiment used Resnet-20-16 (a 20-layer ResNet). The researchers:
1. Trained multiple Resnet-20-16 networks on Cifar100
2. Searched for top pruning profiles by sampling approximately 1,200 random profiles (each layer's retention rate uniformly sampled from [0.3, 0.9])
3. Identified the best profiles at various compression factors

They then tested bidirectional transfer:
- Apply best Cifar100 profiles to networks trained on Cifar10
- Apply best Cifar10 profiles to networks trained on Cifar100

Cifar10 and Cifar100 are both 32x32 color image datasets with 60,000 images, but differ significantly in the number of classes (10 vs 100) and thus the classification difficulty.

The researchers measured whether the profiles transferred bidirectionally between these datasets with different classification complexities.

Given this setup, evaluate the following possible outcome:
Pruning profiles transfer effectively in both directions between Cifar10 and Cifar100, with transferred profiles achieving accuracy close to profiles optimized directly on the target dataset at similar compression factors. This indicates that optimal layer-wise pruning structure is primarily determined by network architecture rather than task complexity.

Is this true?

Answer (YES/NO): YES